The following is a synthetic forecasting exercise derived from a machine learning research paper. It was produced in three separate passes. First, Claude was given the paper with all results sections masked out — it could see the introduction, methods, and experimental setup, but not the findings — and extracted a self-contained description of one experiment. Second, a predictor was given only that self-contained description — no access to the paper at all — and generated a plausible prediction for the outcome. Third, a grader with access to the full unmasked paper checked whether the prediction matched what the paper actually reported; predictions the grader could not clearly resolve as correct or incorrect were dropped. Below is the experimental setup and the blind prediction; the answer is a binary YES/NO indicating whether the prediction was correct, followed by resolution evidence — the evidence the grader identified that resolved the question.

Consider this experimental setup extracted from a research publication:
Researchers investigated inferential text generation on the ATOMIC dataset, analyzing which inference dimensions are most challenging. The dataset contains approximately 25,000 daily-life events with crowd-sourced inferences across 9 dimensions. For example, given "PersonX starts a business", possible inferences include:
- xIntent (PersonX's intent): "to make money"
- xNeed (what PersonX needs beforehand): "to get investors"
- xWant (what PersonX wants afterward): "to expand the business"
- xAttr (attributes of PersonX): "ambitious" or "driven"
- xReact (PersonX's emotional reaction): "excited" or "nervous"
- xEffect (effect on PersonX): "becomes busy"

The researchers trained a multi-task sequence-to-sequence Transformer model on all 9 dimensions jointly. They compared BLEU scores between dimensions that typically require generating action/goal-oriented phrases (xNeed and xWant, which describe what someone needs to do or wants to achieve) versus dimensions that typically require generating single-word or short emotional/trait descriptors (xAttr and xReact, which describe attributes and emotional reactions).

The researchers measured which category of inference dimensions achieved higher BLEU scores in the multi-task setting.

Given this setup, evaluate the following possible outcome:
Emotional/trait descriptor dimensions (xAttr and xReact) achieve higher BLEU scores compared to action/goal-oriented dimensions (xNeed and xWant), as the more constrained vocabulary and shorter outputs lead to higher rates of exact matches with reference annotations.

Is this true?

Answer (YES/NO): NO